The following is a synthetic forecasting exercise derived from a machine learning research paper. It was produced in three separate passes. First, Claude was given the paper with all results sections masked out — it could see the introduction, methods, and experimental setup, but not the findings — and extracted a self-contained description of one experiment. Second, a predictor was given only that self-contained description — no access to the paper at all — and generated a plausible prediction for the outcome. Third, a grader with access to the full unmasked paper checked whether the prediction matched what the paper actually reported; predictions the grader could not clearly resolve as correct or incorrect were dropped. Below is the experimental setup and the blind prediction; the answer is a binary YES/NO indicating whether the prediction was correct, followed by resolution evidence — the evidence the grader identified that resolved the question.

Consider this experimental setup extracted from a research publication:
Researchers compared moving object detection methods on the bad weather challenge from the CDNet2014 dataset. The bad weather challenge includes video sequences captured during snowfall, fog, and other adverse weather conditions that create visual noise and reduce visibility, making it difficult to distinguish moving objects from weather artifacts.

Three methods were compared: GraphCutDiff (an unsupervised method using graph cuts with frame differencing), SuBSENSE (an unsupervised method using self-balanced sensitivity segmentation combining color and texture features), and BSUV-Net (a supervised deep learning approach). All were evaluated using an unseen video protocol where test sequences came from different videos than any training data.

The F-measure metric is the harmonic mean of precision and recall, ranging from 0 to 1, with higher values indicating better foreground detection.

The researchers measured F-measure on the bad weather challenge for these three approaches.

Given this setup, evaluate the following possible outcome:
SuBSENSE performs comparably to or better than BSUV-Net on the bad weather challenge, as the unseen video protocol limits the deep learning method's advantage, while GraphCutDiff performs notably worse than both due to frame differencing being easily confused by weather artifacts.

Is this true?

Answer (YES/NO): NO